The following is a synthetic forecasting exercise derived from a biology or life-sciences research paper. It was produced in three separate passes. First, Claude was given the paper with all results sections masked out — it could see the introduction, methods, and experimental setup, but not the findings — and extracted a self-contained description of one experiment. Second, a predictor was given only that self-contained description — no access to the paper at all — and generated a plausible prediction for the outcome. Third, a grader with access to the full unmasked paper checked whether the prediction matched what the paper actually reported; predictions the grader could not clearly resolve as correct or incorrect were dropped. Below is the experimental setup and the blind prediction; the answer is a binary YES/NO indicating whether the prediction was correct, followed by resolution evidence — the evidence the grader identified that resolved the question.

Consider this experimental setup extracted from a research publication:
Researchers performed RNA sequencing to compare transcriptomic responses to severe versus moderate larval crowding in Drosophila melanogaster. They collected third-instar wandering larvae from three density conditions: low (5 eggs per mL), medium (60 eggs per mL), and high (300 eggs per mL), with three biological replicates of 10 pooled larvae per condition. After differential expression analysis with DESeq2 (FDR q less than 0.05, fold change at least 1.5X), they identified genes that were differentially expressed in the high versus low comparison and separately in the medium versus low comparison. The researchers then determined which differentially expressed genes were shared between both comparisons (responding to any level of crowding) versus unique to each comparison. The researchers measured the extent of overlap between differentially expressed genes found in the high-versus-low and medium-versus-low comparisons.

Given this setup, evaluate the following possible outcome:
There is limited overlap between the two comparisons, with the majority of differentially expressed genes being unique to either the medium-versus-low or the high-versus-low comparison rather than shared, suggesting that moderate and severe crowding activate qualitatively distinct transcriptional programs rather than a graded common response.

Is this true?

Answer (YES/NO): NO